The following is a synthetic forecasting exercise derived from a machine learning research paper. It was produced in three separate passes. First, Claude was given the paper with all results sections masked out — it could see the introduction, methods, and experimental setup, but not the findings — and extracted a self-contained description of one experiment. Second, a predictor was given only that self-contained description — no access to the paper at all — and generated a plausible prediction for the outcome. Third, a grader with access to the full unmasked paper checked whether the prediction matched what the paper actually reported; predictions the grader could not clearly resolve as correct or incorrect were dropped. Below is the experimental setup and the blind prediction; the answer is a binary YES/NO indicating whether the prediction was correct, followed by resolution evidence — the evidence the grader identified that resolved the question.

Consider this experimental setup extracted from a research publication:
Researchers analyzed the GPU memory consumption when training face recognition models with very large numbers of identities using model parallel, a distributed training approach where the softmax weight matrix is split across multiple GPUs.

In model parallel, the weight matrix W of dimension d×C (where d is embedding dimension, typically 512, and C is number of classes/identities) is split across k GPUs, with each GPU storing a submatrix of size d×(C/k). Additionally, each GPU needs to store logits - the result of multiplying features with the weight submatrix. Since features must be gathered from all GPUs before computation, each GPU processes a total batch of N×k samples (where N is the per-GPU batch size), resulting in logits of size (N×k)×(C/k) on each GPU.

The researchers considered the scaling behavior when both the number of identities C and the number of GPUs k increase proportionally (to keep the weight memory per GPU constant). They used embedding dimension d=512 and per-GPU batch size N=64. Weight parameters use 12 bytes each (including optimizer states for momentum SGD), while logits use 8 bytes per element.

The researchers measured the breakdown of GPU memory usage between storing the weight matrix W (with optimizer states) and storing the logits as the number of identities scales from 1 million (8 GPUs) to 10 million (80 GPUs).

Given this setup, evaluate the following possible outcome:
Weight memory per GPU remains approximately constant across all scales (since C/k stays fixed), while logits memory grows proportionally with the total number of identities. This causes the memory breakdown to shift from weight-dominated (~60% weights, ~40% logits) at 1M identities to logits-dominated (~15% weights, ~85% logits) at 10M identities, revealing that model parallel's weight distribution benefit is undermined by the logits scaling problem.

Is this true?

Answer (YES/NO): NO